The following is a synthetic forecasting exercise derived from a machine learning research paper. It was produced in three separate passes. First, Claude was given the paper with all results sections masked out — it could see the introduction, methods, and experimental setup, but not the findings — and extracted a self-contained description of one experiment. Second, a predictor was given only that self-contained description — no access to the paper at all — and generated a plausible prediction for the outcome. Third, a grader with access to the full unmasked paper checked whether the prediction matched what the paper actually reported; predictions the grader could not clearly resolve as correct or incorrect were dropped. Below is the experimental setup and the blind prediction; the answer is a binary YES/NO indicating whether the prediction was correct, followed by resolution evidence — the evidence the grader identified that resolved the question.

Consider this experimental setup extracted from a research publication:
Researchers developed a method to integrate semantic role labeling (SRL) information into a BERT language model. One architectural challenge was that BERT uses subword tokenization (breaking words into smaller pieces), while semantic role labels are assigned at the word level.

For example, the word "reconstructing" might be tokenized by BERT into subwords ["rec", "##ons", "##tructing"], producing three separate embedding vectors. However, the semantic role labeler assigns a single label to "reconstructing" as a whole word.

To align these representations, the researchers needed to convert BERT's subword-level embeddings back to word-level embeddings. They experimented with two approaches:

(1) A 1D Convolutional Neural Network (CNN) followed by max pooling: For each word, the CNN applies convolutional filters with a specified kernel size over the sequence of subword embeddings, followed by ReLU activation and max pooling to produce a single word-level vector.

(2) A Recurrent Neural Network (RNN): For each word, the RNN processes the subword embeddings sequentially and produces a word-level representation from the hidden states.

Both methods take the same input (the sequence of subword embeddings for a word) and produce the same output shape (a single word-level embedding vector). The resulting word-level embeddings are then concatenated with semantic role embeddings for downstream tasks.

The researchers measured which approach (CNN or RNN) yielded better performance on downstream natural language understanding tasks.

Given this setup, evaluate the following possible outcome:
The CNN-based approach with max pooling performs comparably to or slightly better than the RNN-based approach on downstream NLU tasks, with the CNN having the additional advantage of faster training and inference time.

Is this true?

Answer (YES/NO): YES